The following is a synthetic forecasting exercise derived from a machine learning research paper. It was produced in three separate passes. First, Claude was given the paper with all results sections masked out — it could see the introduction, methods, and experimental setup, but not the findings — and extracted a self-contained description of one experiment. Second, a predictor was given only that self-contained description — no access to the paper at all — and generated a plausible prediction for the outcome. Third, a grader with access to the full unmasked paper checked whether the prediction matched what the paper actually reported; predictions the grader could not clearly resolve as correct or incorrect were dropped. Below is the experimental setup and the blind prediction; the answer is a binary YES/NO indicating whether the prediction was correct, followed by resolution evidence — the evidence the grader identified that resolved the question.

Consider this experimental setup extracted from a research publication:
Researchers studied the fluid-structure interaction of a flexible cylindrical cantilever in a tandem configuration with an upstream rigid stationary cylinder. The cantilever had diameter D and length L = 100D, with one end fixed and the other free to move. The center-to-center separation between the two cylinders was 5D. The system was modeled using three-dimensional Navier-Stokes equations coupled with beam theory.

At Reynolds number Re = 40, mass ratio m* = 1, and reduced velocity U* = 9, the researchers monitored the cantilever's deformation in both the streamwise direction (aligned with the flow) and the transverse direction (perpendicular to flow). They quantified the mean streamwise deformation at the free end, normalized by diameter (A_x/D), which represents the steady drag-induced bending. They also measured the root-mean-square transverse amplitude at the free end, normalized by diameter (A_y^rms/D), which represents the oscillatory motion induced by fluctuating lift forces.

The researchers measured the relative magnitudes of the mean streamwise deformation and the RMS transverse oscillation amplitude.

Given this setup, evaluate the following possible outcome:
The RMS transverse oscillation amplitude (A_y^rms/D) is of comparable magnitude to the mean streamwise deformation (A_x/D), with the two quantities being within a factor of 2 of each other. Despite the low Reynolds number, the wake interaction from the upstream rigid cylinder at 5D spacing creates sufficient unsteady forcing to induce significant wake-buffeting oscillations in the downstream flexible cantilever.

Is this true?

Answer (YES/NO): YES